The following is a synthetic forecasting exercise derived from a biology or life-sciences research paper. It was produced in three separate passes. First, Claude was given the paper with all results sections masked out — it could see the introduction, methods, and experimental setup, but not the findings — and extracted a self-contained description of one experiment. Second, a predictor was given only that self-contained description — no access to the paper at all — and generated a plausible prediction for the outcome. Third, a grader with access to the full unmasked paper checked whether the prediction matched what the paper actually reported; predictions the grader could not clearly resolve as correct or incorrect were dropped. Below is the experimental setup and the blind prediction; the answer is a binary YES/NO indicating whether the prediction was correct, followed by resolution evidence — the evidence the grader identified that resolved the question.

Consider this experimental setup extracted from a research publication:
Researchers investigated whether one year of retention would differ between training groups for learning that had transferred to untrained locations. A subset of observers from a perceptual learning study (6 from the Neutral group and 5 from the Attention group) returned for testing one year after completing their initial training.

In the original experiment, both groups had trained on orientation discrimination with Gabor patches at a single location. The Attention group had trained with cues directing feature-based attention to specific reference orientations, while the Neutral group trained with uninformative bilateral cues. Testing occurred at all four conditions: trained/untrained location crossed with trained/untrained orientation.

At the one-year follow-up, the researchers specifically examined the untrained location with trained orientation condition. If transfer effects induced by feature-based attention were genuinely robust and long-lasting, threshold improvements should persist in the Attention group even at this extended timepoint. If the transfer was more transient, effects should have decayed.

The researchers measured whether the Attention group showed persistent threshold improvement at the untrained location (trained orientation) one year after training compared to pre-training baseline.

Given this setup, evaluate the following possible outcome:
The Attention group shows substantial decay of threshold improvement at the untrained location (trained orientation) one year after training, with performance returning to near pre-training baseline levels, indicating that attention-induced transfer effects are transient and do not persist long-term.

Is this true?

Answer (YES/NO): NO